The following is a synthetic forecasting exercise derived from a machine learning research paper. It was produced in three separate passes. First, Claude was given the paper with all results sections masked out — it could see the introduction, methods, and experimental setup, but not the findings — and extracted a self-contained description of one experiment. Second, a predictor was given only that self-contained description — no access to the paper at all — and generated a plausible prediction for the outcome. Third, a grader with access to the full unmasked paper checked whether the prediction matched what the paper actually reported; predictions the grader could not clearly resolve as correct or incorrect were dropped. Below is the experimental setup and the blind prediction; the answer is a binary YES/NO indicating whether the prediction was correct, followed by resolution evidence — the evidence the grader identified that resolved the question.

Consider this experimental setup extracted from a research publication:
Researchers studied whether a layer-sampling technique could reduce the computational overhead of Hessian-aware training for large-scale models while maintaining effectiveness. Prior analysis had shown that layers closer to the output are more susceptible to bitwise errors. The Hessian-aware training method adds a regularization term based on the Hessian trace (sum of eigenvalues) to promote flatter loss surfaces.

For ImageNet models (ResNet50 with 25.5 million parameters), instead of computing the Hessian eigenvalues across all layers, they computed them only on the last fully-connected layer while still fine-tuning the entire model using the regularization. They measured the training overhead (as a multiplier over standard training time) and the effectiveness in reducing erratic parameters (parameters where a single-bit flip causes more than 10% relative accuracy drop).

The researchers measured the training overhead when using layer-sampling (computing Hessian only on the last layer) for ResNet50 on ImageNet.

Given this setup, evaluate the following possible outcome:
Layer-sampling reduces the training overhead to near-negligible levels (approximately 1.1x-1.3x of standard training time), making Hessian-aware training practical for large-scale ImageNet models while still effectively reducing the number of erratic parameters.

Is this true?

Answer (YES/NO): YES